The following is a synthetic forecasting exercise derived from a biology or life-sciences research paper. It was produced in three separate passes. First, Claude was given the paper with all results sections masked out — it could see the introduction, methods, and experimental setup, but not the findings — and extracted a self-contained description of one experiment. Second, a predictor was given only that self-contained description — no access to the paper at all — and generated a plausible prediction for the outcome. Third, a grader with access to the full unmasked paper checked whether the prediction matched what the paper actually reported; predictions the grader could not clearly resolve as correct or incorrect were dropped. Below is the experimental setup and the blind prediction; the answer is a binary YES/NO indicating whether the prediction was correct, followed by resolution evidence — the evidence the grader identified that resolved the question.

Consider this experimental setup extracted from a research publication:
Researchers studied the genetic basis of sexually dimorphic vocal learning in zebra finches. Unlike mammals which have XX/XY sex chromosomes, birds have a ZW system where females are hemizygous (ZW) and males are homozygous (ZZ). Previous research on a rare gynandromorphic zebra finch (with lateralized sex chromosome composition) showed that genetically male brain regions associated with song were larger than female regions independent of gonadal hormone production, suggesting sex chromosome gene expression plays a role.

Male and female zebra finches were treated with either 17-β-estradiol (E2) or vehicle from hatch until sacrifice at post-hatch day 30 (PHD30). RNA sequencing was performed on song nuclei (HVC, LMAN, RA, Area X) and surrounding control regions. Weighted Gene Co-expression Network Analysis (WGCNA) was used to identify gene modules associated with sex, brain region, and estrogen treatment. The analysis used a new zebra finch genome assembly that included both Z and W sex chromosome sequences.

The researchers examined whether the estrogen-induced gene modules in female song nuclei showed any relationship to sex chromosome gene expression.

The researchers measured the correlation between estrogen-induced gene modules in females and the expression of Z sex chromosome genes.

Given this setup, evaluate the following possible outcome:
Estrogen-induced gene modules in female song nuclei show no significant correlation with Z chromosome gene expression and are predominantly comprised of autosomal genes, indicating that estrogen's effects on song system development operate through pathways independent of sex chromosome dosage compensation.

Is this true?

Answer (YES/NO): NO